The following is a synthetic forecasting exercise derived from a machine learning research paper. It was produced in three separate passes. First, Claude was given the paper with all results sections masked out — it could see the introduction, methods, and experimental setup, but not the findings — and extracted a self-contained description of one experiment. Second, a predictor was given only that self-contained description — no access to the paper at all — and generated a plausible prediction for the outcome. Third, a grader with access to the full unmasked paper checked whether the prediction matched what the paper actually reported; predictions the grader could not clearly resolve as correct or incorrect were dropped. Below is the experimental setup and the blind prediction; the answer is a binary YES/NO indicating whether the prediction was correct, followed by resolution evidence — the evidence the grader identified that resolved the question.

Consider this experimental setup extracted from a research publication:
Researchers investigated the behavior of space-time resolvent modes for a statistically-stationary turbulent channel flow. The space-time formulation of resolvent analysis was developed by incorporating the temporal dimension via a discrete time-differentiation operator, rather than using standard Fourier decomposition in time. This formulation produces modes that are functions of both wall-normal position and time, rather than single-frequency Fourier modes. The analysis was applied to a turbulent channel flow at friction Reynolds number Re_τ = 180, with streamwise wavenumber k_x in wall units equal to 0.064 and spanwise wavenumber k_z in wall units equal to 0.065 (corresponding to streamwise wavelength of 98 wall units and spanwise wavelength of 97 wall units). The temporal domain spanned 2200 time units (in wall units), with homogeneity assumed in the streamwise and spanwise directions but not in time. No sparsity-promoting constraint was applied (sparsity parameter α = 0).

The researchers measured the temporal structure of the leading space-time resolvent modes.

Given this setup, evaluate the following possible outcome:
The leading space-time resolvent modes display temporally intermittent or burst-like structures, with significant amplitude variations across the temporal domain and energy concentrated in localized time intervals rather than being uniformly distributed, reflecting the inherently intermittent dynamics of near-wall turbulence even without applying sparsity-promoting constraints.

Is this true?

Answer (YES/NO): NO